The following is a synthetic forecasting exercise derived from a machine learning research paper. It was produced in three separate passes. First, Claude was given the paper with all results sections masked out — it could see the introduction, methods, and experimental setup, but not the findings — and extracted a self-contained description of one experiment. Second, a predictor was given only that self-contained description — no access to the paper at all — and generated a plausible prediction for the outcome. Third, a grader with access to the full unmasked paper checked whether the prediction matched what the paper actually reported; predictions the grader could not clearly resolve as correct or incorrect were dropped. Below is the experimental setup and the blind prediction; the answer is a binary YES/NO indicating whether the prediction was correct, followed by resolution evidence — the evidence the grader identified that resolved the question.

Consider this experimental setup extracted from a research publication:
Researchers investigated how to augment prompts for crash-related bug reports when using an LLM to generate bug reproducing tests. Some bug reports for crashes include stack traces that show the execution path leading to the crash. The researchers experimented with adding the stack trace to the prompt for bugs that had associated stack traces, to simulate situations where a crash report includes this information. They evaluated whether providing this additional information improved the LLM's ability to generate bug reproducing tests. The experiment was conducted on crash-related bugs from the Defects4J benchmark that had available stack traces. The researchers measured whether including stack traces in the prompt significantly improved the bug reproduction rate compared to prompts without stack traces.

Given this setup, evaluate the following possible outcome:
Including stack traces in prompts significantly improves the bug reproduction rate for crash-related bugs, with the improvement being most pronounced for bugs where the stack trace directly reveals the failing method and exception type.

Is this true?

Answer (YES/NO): NO